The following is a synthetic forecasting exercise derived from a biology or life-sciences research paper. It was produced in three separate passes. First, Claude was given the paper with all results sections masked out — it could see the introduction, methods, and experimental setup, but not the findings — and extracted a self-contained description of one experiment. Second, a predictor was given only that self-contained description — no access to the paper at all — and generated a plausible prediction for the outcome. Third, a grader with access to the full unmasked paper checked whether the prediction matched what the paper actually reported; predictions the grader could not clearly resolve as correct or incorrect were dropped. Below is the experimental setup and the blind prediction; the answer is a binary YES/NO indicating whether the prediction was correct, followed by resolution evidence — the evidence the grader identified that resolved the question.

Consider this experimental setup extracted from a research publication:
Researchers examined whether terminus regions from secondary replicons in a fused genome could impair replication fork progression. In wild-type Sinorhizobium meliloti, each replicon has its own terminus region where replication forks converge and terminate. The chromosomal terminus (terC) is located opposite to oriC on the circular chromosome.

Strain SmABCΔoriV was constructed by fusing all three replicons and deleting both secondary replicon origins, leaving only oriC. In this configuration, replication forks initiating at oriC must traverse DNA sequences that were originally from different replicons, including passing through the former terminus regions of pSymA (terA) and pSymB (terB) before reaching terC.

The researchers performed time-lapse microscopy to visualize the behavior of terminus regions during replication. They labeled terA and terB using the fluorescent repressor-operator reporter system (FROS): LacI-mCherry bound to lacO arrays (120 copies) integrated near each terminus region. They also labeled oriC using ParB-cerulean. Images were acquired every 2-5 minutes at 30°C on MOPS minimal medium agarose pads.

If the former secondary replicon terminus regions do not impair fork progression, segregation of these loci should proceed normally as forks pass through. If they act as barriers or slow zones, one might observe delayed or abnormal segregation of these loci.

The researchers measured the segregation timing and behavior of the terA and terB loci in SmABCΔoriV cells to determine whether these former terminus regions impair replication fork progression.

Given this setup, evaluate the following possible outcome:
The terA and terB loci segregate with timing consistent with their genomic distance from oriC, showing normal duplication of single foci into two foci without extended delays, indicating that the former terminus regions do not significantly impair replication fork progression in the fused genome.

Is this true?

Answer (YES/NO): NO